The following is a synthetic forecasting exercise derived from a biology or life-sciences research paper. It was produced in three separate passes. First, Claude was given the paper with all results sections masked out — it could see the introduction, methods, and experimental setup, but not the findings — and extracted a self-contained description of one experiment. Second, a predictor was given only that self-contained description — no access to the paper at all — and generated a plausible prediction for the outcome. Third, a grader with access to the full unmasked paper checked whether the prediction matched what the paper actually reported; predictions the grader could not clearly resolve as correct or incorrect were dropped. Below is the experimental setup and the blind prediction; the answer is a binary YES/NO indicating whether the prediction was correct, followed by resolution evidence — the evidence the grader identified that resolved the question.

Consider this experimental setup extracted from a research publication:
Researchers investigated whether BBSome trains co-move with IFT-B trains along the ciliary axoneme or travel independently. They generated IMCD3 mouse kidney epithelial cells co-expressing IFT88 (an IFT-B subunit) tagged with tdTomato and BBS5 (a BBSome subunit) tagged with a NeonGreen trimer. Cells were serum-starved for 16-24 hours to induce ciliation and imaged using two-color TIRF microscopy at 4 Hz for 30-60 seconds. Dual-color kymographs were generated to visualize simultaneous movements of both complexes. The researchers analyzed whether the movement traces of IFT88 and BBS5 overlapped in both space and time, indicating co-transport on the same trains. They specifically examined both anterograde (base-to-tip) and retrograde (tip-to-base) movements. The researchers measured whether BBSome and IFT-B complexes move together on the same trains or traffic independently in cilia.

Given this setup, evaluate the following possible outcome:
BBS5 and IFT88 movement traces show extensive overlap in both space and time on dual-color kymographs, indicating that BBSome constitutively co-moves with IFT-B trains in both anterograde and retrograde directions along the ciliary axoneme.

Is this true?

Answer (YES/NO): NO